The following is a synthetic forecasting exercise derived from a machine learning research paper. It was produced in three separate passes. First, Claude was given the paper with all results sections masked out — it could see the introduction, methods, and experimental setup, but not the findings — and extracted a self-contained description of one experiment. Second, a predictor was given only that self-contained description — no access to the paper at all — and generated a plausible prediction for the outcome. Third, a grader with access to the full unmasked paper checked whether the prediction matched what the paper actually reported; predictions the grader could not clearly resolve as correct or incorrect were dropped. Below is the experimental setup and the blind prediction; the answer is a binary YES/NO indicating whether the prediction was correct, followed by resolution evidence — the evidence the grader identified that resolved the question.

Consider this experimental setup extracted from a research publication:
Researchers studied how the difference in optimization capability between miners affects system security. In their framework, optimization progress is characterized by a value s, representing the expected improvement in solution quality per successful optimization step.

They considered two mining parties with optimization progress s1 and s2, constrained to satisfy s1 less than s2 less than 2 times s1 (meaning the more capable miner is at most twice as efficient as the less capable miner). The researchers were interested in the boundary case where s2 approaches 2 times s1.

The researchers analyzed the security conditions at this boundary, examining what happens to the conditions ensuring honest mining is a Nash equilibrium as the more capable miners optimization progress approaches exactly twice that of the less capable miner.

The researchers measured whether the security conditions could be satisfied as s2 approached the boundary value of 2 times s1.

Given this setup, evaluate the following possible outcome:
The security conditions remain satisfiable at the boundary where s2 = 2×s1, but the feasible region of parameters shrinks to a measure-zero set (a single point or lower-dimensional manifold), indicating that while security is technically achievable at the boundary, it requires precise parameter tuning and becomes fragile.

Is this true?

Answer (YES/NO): NO